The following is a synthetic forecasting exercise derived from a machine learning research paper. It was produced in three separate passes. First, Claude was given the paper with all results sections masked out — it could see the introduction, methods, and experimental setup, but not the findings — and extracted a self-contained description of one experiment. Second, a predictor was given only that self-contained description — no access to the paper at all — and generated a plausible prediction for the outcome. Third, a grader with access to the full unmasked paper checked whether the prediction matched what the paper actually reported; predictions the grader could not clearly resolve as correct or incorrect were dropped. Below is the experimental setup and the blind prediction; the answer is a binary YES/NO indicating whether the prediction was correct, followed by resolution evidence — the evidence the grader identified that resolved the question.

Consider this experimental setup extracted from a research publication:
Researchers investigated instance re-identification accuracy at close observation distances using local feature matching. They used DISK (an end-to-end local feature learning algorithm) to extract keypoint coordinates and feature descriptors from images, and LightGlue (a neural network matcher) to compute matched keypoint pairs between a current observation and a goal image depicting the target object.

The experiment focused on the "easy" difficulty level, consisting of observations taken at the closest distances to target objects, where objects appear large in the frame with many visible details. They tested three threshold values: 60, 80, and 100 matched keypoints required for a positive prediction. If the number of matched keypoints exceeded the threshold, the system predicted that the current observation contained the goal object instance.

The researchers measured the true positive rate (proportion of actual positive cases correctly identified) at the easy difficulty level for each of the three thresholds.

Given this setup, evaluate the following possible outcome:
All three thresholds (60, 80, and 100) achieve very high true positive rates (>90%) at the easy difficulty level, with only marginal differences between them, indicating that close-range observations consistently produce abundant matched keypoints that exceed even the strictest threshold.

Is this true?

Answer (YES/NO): NO